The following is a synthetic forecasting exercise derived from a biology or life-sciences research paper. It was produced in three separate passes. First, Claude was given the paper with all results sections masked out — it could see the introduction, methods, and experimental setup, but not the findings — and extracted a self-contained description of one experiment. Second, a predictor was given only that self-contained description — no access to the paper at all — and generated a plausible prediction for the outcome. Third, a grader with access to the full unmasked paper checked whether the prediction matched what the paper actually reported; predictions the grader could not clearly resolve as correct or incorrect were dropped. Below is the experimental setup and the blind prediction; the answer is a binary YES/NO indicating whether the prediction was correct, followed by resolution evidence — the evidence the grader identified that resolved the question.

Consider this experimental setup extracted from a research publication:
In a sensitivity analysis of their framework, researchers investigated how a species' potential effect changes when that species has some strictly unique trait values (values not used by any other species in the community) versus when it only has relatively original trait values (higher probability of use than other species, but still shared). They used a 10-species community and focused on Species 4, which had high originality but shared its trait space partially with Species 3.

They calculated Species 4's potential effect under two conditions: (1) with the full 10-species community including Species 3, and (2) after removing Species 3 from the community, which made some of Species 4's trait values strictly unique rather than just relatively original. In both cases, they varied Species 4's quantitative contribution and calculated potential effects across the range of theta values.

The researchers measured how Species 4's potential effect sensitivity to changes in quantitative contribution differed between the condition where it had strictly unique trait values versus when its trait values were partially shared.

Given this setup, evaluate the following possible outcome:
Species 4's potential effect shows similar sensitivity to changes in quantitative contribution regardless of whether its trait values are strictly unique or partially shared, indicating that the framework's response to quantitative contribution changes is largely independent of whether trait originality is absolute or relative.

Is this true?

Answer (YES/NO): NO